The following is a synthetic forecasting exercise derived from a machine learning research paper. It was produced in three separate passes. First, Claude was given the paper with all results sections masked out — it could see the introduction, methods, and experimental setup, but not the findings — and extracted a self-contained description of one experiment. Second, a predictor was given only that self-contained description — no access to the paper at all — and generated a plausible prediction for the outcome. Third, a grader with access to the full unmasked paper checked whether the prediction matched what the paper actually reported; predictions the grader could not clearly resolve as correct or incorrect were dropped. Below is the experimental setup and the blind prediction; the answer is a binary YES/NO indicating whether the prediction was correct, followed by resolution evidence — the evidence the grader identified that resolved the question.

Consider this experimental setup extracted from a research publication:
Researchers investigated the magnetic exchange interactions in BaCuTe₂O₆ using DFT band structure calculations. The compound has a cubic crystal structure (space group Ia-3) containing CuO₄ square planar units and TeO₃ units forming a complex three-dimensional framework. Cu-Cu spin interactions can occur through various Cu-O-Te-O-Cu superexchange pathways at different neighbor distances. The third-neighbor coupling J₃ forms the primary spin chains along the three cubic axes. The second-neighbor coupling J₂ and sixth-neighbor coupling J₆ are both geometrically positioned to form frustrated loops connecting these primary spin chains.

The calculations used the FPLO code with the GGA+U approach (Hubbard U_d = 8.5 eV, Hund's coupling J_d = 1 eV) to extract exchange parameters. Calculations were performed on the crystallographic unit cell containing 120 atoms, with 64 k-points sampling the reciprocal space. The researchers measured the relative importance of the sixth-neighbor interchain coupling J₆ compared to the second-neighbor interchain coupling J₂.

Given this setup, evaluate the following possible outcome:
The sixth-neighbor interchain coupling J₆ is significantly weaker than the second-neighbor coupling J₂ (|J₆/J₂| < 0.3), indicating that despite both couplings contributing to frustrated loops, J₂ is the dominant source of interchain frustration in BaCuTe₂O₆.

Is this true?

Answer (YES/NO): NO